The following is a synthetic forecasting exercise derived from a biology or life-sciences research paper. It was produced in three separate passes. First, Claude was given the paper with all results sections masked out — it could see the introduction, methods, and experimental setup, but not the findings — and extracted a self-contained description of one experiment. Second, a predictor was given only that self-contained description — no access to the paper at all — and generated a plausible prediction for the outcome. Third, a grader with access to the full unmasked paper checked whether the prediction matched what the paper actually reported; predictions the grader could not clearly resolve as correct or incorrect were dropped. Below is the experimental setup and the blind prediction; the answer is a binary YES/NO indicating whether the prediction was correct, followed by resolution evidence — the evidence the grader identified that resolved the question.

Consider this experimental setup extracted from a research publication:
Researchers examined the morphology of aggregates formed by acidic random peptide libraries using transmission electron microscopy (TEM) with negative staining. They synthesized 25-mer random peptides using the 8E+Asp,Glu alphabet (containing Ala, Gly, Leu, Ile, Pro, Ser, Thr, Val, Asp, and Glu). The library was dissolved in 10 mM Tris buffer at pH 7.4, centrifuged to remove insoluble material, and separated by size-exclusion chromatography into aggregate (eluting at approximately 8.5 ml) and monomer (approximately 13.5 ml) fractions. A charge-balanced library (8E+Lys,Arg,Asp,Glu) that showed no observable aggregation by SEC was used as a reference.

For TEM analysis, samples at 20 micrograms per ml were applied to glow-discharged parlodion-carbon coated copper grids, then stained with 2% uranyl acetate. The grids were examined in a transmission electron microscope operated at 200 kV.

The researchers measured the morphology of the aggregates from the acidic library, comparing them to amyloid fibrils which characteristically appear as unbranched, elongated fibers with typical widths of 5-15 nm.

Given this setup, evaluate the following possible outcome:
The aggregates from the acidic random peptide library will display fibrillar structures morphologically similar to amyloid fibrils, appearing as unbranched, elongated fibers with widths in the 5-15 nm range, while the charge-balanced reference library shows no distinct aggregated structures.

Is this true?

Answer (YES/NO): NO